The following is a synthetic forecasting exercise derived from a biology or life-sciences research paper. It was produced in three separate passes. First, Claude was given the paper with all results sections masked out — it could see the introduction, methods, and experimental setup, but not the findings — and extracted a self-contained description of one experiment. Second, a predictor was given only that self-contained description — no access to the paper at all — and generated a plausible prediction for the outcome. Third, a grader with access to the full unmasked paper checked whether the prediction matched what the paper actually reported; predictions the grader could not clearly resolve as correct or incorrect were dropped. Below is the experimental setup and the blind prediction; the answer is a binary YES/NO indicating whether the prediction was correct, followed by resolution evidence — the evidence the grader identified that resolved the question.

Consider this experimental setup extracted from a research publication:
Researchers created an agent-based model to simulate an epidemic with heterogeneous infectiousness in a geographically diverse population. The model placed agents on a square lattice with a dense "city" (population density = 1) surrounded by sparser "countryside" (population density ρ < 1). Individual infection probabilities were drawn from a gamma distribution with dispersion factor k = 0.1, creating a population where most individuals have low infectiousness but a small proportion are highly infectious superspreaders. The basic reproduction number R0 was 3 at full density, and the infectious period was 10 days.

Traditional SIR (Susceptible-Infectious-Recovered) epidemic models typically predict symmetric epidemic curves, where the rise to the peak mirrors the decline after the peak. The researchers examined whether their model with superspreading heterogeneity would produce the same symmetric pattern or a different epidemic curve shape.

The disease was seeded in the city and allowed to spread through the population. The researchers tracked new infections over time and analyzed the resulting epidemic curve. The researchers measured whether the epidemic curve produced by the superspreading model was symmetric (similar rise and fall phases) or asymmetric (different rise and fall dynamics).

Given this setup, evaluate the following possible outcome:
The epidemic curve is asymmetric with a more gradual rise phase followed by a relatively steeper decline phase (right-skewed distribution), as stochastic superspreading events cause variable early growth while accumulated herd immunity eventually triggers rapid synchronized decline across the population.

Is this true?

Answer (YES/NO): NO